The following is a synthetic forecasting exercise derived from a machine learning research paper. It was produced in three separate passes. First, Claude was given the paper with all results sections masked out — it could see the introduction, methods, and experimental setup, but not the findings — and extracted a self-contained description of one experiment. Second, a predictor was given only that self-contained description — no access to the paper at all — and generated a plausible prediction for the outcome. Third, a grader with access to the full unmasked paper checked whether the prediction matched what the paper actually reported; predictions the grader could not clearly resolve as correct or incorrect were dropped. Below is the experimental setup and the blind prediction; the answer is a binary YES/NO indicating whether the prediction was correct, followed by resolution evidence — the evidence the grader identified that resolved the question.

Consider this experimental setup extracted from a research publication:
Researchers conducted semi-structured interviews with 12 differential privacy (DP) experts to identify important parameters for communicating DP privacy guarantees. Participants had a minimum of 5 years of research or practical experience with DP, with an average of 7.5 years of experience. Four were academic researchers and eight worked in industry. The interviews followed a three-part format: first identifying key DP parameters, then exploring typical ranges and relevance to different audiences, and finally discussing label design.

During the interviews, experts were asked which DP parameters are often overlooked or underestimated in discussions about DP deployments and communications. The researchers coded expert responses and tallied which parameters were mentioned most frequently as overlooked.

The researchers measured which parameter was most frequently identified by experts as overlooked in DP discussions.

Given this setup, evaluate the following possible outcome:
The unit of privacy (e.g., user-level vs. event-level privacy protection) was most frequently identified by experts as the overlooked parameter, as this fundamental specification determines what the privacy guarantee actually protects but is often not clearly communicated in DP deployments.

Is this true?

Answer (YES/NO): YES